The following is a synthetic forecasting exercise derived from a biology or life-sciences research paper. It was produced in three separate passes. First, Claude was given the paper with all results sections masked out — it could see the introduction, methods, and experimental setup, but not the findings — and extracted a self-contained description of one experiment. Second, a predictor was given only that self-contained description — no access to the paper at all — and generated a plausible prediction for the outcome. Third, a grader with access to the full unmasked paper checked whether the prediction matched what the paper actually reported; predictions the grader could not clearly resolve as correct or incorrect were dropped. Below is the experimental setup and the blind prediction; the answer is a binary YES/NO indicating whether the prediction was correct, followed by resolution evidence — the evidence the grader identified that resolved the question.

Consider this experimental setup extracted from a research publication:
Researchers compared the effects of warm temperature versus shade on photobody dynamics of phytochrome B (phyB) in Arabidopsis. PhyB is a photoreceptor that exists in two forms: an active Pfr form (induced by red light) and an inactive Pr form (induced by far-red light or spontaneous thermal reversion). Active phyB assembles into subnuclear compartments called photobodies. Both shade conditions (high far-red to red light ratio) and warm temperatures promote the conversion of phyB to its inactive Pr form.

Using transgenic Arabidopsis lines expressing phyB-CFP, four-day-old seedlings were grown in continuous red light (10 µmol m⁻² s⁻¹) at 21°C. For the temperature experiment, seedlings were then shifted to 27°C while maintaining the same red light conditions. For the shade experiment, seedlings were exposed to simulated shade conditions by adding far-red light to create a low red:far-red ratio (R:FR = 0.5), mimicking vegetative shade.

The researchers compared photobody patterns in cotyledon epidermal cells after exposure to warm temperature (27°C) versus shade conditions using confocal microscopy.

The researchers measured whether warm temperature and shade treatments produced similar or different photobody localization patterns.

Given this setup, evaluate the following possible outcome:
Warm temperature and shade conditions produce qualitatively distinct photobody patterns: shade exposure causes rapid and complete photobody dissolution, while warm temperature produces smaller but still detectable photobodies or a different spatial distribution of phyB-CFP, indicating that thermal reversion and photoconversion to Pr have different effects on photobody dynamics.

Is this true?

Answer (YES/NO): YES